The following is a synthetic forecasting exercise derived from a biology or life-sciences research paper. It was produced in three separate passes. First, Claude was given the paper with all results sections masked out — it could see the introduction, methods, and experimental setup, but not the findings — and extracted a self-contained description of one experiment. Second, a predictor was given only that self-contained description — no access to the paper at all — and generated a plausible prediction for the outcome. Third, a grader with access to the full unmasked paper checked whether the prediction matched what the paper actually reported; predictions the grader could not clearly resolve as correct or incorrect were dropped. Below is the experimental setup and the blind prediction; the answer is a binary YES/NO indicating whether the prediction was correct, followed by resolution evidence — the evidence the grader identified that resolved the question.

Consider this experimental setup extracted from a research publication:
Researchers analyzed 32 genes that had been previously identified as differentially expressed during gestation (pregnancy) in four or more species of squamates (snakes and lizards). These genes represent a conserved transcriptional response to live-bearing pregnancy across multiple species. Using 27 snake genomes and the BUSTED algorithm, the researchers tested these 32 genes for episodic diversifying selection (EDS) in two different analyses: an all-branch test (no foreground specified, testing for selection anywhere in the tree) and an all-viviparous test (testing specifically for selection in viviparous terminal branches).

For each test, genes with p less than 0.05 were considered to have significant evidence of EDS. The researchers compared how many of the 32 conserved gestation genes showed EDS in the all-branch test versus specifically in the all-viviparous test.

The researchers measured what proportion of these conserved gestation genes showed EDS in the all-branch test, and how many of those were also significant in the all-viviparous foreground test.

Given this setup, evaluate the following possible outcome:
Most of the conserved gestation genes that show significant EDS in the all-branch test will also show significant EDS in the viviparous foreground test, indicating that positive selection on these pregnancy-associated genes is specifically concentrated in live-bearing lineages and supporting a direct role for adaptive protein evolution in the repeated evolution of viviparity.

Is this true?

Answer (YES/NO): NO